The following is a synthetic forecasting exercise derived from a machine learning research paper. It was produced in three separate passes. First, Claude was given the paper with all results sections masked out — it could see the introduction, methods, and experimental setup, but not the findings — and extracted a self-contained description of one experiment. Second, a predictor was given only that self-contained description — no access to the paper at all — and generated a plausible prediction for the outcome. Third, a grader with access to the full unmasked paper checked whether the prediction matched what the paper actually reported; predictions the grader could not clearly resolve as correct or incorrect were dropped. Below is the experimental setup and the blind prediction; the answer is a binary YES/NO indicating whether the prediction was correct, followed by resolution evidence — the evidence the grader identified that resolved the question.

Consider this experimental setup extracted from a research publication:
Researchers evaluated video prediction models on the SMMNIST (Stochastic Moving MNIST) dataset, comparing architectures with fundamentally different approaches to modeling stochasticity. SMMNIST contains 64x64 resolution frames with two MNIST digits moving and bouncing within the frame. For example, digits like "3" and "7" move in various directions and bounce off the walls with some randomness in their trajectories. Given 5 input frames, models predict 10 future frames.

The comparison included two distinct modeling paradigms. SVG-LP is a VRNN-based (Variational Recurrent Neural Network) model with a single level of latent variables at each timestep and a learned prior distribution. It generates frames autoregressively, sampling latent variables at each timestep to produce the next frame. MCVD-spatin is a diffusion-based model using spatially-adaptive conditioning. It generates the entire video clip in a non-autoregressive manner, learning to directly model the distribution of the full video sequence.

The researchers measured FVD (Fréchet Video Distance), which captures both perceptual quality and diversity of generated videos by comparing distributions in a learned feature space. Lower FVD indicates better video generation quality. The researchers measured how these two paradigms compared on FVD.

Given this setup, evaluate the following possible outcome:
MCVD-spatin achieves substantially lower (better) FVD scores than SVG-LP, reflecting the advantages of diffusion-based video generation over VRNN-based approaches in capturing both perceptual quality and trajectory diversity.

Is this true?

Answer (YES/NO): YES